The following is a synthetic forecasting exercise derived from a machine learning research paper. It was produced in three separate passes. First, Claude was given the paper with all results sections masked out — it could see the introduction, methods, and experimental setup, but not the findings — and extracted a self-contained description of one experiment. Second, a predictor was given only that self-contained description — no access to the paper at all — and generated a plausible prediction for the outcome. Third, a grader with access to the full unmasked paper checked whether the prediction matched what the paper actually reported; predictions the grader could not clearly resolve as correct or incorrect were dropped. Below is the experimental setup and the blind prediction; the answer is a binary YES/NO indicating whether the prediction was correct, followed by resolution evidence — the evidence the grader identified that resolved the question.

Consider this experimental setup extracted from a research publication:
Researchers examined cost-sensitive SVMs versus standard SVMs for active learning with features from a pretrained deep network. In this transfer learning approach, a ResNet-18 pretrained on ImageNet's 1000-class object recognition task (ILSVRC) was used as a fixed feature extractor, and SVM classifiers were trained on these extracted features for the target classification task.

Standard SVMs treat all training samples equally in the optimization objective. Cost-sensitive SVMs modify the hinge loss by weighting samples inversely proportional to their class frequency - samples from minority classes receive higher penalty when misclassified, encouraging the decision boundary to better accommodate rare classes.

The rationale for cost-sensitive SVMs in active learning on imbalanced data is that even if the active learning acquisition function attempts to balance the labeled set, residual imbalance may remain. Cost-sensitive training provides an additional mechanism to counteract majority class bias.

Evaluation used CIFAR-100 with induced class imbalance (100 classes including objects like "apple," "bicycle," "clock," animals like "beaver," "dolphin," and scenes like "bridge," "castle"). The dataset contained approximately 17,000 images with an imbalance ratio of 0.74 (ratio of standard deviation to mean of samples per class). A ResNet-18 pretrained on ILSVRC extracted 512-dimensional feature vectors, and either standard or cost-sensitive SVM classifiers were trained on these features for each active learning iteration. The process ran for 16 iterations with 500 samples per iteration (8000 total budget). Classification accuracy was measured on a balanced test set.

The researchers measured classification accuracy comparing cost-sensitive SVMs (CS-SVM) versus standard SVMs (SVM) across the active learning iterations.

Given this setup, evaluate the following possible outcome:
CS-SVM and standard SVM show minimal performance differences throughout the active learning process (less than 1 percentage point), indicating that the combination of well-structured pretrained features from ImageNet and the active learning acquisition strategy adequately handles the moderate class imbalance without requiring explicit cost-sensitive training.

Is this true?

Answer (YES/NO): NO